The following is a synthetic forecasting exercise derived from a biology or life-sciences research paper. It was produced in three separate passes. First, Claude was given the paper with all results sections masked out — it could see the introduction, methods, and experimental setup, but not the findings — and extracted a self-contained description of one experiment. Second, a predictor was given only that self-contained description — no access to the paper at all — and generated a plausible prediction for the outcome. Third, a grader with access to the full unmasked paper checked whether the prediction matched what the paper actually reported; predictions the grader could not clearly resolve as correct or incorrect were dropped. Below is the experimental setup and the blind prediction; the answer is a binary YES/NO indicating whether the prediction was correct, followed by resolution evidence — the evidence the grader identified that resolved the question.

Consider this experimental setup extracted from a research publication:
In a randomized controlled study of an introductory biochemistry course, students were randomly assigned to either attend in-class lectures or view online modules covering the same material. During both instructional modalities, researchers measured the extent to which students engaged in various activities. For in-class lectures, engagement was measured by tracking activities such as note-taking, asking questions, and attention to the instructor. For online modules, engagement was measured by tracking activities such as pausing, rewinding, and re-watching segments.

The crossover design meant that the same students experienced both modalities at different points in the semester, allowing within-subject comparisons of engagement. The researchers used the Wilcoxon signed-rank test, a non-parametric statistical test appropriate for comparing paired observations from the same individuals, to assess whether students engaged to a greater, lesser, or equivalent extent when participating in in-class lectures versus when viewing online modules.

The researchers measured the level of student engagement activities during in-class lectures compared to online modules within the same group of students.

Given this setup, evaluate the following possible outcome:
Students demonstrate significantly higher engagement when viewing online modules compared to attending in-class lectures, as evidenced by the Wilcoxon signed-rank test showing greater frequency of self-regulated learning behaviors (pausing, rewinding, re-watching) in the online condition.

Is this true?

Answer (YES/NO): NO